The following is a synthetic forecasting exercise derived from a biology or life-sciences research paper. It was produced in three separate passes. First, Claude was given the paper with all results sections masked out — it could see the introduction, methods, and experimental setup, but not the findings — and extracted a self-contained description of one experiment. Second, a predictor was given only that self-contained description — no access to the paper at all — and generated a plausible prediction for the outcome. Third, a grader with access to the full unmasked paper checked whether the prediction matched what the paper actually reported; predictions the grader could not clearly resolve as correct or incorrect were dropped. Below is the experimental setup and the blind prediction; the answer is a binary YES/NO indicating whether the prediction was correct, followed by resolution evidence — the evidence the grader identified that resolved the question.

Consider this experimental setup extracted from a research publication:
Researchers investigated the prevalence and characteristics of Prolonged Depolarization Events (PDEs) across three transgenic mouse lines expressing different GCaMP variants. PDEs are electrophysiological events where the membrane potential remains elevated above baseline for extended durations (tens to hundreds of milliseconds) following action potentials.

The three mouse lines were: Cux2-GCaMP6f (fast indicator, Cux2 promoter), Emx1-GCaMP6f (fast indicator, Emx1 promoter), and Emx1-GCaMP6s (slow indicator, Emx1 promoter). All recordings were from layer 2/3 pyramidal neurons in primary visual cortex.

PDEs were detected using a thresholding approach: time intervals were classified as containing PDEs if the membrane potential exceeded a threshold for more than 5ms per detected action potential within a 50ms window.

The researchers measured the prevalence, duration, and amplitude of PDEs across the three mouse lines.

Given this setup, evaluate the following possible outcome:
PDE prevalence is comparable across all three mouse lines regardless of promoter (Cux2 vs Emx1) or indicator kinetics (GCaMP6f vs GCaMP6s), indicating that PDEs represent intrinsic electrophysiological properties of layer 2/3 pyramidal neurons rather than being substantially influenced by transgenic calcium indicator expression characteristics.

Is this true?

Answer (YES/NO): NO